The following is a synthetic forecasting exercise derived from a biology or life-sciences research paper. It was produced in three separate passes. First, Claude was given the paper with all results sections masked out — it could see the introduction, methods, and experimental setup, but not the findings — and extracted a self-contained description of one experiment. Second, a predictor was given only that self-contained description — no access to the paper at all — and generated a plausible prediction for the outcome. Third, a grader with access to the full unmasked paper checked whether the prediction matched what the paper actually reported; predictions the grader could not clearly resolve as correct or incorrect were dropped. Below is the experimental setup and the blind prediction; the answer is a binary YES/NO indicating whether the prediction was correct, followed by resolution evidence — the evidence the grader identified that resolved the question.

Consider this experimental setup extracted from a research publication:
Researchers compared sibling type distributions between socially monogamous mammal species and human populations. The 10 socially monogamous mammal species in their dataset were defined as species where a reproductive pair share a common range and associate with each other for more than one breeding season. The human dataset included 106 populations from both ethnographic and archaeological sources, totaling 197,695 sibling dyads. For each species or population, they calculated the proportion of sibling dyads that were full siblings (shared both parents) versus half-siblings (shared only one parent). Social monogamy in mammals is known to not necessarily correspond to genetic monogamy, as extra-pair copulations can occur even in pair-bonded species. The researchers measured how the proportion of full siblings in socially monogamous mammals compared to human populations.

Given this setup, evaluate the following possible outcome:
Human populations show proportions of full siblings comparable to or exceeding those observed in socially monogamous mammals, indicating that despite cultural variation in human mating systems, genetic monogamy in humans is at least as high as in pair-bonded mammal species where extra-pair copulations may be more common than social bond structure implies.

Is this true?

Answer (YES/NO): NO